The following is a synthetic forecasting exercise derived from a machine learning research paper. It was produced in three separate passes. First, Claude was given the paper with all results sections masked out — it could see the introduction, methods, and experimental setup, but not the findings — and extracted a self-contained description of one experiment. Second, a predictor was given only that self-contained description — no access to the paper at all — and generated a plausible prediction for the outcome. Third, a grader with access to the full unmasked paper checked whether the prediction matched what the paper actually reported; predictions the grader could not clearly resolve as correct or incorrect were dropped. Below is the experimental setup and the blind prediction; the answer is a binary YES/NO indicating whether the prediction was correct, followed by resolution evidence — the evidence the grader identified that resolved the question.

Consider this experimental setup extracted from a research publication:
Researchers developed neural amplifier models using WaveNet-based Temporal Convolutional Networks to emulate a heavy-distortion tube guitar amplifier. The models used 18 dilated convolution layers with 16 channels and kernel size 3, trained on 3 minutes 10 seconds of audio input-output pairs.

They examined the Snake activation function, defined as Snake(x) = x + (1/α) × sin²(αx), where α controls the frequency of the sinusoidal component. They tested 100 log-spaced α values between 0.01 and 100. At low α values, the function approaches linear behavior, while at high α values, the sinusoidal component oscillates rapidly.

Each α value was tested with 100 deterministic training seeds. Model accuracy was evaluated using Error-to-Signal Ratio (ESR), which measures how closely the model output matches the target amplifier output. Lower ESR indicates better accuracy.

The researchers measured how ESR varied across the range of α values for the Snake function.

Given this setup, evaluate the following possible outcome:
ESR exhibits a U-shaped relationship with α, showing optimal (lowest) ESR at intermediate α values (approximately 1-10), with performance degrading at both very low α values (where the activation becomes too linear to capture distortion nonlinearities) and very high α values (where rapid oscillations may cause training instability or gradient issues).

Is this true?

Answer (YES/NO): YES